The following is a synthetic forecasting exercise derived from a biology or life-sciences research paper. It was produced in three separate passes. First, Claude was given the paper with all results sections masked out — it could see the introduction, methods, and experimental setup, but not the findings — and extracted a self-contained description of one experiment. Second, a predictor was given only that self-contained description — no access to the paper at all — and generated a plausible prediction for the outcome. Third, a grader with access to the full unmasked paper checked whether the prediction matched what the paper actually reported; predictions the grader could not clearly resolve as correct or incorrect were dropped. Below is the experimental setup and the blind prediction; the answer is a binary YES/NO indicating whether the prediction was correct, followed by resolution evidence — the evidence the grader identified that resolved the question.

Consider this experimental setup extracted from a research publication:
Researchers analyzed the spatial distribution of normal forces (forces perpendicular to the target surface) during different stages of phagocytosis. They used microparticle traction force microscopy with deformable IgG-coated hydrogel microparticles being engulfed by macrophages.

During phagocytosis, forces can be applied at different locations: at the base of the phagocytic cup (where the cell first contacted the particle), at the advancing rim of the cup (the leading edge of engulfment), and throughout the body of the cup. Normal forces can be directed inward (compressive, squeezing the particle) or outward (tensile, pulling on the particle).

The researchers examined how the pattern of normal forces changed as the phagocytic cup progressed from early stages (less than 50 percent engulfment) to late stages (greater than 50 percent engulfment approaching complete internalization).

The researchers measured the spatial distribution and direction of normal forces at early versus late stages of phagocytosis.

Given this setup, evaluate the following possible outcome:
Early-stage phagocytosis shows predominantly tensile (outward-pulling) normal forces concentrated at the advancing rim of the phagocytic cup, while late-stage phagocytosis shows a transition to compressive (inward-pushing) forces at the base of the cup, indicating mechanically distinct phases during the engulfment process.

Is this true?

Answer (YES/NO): NO